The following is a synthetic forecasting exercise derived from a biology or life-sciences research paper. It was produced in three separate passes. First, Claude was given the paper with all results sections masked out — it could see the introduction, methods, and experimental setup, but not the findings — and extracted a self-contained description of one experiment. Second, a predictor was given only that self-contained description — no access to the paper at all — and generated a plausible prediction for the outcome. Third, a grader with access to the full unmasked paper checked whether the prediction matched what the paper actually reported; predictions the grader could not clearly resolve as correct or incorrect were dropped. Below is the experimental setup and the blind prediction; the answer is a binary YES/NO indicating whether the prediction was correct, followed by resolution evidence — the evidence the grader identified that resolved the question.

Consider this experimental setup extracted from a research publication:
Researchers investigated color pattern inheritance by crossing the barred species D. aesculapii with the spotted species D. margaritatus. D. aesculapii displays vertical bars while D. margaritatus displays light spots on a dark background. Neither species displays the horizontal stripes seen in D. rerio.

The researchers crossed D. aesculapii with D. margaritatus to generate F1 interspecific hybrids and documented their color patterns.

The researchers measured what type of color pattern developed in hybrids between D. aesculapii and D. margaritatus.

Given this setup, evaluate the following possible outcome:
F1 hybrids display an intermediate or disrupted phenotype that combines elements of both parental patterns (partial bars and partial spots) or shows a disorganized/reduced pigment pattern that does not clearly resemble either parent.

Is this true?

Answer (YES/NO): YES